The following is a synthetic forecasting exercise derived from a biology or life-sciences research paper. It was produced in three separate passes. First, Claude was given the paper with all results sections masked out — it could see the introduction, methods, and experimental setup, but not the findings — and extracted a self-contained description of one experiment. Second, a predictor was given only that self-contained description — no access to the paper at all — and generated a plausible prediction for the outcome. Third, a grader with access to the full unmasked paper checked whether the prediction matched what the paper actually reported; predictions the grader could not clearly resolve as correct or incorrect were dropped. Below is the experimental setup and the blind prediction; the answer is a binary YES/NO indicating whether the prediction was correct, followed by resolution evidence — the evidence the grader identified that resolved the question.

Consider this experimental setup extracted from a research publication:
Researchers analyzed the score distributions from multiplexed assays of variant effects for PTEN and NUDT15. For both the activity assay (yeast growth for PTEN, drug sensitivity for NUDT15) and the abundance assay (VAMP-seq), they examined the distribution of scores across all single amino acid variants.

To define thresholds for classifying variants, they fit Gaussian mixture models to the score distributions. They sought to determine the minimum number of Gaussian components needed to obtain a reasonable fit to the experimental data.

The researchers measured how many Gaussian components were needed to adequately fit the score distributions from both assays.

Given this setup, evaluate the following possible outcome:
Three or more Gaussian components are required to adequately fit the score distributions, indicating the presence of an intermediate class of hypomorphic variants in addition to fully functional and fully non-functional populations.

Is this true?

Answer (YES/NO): YES